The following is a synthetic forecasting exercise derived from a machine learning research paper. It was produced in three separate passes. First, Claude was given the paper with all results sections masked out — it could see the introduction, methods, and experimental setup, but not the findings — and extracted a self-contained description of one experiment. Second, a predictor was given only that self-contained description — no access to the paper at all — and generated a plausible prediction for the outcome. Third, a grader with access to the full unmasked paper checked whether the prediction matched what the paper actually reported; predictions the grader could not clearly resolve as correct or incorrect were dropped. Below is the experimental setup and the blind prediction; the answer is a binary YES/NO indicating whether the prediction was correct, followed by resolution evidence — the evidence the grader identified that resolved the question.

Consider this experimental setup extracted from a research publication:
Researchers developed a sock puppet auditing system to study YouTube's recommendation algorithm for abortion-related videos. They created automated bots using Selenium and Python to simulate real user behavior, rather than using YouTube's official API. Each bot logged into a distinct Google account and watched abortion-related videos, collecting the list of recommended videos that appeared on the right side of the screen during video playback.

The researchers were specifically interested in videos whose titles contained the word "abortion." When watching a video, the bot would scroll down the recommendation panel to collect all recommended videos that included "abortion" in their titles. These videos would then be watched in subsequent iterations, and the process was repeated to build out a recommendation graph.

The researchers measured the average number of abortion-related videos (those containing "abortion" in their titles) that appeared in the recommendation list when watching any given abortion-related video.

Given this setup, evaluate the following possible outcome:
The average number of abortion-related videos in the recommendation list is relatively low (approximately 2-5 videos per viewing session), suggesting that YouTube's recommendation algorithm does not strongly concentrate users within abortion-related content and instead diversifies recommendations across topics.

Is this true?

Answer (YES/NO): NO